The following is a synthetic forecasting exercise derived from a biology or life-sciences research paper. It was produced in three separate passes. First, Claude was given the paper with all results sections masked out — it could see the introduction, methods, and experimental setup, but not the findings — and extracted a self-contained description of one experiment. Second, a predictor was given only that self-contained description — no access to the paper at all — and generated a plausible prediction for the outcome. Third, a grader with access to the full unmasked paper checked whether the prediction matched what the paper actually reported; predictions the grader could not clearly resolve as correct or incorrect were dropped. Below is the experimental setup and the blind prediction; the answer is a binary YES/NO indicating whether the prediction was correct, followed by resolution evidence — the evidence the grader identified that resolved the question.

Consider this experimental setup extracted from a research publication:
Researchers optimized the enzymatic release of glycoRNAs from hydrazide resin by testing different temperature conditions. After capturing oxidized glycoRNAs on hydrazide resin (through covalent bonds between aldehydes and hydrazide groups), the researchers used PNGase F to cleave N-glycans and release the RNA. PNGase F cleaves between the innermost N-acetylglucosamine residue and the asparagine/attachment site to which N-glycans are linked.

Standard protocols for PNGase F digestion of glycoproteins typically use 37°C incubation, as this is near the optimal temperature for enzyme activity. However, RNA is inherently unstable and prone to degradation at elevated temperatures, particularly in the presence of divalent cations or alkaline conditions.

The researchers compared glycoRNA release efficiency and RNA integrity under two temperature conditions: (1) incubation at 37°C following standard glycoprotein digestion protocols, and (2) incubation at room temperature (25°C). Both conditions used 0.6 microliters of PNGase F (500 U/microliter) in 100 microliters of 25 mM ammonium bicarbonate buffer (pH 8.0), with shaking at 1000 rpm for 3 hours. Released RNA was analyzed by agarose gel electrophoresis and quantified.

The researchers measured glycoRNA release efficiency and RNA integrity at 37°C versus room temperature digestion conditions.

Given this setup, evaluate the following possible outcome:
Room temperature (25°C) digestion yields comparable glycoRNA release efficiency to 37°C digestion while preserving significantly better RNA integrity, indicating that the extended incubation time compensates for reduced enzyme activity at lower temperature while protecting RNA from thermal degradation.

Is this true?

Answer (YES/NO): NO